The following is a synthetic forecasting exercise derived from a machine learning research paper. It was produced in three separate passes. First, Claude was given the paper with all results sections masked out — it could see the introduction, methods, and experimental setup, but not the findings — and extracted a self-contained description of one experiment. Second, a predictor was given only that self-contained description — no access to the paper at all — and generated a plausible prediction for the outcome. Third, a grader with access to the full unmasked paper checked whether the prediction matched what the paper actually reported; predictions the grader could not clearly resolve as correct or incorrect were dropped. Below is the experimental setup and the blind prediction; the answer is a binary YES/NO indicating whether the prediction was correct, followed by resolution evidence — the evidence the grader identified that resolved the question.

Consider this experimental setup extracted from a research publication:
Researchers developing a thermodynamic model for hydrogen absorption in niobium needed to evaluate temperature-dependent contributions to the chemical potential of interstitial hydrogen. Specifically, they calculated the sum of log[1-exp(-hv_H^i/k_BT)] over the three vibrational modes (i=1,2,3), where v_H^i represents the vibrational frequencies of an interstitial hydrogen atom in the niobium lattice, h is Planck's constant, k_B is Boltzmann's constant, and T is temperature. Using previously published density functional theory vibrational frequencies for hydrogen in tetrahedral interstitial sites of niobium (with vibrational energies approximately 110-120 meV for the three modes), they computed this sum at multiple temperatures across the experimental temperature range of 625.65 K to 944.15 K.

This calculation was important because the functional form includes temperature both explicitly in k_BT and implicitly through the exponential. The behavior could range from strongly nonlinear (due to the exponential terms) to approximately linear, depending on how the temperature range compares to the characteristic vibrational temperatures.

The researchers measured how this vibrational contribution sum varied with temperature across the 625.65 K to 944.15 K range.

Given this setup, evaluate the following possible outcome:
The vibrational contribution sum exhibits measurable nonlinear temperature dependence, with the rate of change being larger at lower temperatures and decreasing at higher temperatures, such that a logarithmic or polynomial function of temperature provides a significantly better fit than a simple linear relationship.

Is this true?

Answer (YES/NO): NO